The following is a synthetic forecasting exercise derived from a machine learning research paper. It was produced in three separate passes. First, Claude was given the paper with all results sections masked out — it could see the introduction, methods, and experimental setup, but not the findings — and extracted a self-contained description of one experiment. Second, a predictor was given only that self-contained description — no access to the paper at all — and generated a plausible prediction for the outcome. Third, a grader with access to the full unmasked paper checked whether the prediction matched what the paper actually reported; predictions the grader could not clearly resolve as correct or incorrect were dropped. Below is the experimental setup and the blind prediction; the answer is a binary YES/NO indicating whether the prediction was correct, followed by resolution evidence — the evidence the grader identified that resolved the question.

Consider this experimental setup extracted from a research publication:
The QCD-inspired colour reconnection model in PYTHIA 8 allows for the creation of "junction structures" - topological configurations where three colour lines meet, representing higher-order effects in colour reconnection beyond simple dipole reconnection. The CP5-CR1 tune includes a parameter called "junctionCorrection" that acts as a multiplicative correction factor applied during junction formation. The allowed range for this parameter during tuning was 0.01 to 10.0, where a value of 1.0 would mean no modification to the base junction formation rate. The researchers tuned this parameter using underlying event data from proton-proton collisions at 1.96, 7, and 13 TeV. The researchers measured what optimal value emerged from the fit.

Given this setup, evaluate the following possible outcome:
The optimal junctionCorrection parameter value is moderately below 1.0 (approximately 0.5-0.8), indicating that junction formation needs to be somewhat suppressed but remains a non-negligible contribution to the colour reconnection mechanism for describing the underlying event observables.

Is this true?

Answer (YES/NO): NO